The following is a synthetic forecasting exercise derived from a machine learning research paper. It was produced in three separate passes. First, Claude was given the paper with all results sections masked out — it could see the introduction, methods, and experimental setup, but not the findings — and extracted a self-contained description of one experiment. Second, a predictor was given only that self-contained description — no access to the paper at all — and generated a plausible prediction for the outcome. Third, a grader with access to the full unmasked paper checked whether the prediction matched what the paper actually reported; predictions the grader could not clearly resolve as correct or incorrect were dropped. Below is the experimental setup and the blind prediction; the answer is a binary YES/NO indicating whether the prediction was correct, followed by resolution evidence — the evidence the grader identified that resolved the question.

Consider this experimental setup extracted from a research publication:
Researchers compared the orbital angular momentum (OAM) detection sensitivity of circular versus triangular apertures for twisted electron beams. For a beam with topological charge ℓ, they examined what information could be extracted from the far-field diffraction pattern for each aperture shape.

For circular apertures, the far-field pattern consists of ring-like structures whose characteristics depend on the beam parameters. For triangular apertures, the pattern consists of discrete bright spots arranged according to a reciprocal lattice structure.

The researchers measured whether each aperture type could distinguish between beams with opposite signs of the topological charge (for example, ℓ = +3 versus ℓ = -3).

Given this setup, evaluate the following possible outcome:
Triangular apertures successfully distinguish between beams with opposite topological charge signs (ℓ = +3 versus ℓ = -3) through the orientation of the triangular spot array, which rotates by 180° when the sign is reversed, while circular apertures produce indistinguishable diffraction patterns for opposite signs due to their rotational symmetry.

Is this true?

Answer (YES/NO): YES